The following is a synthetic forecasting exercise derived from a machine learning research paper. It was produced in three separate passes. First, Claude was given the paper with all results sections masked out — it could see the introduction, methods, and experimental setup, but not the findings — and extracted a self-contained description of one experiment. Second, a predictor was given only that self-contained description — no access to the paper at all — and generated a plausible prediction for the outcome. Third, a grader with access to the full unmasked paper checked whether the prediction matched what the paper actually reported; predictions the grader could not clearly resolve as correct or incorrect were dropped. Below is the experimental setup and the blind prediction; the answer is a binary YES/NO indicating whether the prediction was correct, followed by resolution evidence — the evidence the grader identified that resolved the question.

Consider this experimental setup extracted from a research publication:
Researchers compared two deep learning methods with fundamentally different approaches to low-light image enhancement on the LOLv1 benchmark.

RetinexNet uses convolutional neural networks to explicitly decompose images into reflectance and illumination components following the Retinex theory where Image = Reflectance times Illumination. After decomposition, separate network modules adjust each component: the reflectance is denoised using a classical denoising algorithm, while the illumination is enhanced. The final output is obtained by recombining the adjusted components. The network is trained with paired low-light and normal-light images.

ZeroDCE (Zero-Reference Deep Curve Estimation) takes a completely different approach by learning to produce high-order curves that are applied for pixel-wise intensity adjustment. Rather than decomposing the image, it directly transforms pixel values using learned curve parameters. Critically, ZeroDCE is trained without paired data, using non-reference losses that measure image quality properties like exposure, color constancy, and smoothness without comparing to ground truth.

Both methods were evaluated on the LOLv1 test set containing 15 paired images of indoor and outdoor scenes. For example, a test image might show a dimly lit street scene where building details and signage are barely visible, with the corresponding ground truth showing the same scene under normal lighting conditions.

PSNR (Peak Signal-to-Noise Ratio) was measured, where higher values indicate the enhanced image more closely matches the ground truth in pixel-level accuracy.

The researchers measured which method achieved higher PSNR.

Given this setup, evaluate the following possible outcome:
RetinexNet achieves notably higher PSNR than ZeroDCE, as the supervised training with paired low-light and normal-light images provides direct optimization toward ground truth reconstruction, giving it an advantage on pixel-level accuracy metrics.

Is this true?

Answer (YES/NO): YES